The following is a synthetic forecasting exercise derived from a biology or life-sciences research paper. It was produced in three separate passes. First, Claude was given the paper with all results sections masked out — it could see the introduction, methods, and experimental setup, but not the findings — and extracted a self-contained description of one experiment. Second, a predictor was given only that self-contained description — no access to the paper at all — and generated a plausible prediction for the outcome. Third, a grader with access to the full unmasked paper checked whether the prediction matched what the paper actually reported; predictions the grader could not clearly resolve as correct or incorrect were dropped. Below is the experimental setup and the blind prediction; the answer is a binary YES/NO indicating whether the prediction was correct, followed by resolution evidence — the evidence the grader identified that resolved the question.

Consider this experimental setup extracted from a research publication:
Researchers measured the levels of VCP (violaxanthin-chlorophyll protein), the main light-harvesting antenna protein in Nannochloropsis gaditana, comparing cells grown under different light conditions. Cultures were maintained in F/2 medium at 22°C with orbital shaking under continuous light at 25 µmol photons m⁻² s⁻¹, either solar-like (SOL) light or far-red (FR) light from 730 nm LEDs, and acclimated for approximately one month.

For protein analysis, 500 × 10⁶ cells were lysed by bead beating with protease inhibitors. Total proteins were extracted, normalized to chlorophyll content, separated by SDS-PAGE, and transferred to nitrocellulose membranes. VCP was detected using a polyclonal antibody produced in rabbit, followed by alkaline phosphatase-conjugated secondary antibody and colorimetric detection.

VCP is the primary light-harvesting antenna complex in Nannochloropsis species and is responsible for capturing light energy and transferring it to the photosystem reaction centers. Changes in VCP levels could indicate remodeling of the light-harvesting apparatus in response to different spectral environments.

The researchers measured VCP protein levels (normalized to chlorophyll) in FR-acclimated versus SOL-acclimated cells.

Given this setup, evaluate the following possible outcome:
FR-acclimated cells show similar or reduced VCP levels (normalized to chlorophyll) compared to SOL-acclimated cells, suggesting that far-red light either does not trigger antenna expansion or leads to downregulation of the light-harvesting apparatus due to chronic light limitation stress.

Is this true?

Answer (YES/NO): YES